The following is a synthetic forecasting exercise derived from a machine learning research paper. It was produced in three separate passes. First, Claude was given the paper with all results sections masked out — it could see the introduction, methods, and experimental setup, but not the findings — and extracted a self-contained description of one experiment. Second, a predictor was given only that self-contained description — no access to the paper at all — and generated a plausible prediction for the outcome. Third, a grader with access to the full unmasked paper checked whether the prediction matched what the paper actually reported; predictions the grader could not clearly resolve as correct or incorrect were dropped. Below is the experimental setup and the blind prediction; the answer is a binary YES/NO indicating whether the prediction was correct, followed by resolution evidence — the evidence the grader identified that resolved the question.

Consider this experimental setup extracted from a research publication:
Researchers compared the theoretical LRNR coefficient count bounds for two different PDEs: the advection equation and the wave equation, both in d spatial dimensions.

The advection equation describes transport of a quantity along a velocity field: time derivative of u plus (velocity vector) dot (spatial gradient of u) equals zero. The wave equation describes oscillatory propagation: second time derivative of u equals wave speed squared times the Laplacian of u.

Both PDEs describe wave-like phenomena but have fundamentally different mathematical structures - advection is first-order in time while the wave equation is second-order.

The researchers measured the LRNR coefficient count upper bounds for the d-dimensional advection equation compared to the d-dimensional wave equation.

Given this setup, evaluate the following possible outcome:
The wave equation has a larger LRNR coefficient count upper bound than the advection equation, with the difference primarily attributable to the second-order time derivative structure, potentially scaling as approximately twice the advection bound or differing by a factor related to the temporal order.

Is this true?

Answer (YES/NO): NO